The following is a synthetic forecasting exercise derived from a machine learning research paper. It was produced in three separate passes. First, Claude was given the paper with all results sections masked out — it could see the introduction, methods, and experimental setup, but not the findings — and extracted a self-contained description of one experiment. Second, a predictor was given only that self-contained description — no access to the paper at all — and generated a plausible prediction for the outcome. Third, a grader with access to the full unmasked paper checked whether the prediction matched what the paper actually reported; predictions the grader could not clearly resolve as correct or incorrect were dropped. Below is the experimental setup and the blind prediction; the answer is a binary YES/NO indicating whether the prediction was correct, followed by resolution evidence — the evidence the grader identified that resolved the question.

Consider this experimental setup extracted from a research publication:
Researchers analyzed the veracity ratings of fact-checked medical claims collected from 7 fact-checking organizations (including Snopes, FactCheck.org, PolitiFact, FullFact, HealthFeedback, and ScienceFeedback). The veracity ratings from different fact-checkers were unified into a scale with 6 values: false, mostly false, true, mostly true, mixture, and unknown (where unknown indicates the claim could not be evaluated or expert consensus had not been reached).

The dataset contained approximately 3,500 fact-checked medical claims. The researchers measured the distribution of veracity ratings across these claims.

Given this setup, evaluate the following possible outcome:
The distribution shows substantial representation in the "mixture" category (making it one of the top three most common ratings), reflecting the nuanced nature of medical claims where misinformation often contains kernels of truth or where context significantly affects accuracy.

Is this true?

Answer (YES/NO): NO